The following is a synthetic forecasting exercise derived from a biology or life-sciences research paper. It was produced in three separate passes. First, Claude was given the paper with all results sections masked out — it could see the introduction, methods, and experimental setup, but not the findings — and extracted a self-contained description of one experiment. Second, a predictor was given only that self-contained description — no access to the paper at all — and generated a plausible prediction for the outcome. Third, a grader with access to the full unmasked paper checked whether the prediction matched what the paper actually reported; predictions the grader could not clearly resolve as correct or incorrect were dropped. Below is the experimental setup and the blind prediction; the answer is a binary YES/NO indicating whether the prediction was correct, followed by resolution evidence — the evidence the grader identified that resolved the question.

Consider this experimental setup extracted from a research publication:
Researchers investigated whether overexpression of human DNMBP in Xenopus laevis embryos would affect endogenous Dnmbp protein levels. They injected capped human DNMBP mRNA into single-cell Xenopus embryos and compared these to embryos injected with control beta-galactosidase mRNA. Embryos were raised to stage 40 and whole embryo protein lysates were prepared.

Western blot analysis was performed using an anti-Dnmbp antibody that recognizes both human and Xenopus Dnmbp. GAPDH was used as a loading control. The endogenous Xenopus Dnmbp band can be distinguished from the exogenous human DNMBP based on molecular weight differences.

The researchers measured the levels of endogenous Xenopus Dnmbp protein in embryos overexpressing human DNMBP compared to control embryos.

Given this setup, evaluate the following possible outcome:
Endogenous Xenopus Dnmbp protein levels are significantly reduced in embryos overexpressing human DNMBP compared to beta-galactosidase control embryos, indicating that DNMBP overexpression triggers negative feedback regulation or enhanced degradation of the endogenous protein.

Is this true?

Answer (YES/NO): YES